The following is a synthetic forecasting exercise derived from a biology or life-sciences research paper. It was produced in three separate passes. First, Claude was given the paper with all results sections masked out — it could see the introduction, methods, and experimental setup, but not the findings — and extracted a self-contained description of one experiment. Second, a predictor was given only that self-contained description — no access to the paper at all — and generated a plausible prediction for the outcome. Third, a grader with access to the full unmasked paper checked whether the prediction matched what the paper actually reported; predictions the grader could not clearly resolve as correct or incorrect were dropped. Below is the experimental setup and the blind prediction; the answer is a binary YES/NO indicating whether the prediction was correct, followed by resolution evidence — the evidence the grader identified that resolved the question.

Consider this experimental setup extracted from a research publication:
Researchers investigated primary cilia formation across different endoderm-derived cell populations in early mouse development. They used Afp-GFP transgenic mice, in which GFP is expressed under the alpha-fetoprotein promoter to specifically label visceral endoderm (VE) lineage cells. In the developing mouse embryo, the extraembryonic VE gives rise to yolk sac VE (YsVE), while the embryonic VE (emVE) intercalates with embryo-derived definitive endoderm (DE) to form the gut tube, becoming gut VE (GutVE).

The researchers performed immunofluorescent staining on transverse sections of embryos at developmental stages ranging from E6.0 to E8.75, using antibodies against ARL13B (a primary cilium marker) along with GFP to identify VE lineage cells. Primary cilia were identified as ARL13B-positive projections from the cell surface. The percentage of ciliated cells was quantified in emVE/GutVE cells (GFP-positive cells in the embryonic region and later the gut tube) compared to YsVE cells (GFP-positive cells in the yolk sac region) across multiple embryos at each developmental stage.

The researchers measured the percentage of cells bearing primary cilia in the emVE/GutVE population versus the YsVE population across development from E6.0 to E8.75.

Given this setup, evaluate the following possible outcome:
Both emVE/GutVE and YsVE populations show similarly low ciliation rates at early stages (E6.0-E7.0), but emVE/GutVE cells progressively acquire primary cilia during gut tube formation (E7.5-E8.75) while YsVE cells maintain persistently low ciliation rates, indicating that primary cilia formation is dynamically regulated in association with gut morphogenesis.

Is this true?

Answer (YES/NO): YES